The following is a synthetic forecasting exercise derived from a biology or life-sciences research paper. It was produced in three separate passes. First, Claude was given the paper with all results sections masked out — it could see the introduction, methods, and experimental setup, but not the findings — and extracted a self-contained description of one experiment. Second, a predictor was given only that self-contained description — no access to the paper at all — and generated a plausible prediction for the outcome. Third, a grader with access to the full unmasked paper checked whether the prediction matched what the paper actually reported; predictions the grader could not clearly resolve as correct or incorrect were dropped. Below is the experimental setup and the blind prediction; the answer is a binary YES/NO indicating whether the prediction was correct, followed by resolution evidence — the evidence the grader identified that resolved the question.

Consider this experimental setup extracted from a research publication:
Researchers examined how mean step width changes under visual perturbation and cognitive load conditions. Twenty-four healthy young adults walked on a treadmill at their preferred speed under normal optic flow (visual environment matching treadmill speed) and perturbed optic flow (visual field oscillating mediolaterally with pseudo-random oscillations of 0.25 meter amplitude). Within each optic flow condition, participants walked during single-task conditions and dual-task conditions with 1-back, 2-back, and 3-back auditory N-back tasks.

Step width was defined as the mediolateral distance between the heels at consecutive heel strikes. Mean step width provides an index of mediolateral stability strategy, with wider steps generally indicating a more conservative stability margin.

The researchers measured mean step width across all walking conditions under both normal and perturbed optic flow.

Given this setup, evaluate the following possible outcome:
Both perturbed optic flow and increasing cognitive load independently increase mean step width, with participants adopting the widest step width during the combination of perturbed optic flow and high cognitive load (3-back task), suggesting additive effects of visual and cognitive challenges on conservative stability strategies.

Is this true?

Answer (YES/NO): NO